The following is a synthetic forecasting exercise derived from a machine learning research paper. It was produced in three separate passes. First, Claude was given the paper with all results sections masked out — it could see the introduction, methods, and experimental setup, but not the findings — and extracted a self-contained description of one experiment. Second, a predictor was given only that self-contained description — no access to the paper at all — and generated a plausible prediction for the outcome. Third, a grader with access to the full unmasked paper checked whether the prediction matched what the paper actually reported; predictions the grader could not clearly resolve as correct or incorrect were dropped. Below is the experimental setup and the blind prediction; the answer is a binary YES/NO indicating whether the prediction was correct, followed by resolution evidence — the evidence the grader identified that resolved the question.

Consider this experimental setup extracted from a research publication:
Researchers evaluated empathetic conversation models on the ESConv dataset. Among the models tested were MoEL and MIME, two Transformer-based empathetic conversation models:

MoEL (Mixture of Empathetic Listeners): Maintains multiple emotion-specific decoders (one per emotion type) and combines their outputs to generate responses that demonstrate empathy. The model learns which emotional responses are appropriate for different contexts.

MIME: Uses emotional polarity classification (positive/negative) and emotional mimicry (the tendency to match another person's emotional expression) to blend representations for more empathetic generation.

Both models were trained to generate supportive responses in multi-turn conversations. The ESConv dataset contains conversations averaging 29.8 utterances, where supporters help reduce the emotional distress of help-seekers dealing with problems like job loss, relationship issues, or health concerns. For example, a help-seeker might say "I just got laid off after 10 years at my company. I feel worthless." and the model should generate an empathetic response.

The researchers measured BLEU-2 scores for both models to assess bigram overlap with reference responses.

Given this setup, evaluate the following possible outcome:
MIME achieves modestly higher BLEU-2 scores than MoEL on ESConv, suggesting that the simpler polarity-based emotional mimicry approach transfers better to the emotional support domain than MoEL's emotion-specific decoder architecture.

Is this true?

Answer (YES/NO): NO